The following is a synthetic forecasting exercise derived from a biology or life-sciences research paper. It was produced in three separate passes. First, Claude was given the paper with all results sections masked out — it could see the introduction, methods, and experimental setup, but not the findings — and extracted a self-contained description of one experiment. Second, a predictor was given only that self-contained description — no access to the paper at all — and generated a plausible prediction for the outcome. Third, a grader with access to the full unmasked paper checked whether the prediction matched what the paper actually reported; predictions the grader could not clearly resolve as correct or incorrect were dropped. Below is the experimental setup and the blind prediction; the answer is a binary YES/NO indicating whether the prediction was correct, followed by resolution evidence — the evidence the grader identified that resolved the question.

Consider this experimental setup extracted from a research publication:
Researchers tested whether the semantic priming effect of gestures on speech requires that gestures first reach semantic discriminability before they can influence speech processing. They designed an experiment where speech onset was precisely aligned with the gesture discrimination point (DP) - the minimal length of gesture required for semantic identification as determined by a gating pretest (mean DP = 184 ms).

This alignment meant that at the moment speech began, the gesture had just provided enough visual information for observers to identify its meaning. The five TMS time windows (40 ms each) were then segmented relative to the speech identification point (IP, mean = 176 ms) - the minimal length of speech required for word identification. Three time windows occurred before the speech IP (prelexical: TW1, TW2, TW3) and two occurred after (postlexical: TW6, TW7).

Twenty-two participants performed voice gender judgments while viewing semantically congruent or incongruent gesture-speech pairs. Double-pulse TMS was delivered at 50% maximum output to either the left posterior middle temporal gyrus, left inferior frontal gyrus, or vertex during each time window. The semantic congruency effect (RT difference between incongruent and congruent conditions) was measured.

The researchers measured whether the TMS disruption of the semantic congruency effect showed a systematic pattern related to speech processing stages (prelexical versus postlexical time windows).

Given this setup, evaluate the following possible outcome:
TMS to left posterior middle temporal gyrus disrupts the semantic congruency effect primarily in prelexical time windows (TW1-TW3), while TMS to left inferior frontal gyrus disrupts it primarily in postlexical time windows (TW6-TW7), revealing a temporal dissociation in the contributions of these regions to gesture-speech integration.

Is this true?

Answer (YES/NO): NO